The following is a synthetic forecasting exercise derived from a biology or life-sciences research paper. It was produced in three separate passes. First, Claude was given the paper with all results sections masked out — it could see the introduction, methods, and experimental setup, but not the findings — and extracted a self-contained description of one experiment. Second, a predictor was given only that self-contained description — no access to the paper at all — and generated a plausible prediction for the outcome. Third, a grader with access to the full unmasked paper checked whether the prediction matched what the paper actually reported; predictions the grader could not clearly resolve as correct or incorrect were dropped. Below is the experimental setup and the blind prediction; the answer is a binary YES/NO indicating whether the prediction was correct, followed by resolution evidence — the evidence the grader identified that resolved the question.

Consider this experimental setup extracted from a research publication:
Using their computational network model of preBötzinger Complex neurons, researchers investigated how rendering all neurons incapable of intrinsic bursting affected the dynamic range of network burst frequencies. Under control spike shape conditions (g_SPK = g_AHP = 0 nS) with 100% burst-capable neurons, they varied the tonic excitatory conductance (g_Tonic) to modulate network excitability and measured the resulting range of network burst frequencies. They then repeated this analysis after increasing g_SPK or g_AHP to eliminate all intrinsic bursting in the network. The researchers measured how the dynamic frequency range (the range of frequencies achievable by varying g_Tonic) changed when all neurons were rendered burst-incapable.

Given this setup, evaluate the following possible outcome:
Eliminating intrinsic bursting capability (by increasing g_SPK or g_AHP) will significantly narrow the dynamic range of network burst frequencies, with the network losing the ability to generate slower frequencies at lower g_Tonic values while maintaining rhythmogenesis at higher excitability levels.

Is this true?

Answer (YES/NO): NO